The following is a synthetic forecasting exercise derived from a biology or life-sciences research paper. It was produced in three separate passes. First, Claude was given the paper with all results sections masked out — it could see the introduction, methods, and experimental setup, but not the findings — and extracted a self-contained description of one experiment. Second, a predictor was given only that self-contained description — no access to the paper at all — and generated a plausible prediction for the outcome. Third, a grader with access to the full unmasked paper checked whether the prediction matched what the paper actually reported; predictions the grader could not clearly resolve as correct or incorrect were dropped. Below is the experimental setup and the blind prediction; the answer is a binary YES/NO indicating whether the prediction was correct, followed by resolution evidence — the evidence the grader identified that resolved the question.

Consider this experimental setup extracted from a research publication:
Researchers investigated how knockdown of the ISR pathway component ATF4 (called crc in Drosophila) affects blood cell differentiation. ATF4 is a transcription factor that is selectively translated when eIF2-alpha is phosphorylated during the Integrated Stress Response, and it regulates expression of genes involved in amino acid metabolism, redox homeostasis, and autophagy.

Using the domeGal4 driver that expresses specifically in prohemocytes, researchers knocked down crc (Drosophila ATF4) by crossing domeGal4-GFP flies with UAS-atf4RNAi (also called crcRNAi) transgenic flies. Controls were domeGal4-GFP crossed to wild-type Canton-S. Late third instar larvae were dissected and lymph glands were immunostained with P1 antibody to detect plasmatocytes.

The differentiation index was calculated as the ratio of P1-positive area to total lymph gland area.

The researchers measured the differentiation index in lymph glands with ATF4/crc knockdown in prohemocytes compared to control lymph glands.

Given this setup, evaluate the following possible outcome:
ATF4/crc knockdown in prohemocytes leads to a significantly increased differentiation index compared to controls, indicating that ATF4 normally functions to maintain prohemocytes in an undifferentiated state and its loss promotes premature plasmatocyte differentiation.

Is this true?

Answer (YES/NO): YES